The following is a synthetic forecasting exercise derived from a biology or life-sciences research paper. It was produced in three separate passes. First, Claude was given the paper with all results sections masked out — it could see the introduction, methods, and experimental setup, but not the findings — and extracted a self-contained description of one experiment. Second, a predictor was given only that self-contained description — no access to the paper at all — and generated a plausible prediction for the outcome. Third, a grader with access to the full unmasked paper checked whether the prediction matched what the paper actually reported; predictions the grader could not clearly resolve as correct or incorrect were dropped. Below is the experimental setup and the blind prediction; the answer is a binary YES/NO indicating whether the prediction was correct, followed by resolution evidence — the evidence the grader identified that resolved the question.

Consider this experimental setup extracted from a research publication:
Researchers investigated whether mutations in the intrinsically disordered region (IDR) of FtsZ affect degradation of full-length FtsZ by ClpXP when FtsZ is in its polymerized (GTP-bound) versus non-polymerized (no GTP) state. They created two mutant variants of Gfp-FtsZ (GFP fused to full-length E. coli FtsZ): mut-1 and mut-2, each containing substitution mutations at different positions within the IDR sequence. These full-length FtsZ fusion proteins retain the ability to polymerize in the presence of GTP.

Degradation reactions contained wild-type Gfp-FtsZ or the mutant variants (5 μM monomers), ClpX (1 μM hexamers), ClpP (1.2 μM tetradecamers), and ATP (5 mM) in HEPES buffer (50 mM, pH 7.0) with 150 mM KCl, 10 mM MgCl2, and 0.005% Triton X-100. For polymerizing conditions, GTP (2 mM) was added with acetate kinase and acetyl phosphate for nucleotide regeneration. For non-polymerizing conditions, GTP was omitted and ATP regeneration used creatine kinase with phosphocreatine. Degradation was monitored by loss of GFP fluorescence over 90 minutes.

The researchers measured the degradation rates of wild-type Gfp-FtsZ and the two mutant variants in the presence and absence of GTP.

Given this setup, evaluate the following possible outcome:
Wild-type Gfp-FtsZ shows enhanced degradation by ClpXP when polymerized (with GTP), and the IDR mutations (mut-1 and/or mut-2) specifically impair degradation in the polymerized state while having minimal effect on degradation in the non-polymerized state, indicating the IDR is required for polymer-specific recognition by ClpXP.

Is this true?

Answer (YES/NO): YES